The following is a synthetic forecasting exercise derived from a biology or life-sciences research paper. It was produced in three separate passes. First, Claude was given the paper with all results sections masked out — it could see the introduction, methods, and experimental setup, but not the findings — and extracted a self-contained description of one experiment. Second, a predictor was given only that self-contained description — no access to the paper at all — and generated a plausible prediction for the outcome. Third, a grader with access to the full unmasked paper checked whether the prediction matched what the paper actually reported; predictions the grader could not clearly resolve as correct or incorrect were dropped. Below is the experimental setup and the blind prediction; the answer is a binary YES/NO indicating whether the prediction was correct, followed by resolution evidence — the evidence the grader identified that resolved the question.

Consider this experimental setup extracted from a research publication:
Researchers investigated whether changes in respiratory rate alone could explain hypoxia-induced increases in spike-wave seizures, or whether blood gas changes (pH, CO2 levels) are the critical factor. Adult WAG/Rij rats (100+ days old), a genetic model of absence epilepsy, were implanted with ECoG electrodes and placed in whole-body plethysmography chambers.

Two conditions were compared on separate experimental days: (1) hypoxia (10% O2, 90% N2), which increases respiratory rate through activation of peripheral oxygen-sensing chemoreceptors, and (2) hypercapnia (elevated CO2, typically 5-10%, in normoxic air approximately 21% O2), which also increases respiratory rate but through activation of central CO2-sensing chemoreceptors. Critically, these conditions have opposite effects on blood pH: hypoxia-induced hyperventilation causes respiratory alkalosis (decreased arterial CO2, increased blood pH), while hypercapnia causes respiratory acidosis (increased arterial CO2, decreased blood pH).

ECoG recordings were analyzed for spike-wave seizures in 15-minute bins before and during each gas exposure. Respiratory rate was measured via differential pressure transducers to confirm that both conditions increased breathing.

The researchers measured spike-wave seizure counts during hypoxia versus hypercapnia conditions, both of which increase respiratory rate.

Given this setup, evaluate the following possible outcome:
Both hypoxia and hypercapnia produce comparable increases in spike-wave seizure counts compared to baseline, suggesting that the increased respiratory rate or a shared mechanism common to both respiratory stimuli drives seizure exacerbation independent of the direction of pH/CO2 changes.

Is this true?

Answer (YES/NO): NO